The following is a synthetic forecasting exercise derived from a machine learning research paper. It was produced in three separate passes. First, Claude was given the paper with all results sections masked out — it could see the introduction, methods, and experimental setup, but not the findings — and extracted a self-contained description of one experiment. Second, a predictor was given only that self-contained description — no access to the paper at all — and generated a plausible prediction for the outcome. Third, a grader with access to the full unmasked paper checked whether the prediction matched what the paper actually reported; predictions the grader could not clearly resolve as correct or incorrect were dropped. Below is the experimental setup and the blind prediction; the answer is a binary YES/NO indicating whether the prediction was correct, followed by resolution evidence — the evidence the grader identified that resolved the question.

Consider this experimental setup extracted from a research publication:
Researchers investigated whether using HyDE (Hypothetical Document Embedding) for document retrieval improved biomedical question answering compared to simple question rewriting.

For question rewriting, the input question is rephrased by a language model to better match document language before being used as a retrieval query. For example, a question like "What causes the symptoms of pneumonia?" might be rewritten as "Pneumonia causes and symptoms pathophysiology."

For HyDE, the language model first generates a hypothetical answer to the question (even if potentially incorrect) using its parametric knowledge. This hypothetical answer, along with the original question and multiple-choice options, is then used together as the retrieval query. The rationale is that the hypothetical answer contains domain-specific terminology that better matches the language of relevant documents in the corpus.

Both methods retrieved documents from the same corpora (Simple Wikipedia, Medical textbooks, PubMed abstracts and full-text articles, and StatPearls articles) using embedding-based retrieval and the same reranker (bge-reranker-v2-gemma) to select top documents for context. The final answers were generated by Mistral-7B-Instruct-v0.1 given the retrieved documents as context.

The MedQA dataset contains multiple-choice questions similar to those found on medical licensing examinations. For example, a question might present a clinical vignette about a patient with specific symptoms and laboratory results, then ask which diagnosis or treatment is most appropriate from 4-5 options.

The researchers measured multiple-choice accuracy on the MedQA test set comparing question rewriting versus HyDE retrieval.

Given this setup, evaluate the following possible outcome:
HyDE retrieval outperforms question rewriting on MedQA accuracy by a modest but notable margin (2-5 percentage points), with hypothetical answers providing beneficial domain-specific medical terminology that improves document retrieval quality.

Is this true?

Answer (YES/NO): YES